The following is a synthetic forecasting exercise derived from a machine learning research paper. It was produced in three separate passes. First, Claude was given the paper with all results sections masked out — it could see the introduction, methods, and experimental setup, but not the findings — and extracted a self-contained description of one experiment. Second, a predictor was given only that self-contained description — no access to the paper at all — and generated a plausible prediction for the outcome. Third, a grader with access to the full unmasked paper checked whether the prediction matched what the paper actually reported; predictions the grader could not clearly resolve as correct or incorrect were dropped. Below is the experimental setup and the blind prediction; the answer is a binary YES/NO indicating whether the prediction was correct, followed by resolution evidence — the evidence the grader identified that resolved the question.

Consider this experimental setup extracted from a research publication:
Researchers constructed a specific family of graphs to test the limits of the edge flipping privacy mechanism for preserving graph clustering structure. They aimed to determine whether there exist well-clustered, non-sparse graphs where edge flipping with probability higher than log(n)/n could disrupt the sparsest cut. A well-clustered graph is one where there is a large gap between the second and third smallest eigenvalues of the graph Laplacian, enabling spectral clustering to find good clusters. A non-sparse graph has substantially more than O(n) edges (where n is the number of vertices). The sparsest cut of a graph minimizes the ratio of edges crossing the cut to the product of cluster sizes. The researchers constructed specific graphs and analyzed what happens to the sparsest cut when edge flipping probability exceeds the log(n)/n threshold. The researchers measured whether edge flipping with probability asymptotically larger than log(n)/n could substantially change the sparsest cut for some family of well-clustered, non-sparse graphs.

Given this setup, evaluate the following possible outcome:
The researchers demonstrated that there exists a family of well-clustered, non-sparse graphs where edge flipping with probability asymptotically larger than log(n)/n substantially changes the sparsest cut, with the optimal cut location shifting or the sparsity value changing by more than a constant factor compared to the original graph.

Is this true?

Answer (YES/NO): YES